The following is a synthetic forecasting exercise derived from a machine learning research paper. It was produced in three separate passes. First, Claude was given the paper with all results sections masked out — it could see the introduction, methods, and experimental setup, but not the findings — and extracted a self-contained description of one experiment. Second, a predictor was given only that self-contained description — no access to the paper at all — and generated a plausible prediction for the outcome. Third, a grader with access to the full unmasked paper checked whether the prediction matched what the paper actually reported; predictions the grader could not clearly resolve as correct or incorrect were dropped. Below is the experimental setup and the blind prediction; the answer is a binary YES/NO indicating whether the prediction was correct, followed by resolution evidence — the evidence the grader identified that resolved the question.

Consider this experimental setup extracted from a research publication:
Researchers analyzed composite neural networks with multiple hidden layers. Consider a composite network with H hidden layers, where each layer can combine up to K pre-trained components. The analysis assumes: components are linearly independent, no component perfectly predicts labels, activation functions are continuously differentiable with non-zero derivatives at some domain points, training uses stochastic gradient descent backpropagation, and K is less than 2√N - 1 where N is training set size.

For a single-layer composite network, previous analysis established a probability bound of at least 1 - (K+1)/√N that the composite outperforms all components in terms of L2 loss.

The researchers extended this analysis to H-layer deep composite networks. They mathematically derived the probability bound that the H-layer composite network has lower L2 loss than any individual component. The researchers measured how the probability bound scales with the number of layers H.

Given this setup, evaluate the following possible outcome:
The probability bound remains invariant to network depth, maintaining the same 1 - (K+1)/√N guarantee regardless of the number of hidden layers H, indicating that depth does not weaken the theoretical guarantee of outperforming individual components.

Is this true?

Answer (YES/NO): NO